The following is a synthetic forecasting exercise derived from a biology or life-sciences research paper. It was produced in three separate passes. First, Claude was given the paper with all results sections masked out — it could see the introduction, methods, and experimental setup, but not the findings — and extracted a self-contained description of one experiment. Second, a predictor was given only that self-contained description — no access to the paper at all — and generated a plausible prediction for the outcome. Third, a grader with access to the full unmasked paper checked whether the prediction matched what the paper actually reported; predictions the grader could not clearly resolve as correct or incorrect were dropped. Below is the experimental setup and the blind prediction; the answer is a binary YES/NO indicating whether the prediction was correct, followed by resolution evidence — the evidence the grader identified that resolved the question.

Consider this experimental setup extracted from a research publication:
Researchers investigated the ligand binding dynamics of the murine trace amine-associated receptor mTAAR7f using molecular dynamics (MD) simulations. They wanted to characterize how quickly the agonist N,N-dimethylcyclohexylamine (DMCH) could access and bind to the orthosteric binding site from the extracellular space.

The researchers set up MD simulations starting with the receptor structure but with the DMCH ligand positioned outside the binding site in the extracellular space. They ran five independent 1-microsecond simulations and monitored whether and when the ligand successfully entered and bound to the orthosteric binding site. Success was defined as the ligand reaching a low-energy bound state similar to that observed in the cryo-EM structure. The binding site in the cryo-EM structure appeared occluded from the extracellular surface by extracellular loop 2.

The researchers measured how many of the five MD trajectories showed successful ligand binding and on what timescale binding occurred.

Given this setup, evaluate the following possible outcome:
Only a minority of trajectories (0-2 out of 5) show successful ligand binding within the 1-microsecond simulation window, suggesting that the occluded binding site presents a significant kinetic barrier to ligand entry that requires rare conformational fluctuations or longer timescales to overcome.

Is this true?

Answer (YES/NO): NO